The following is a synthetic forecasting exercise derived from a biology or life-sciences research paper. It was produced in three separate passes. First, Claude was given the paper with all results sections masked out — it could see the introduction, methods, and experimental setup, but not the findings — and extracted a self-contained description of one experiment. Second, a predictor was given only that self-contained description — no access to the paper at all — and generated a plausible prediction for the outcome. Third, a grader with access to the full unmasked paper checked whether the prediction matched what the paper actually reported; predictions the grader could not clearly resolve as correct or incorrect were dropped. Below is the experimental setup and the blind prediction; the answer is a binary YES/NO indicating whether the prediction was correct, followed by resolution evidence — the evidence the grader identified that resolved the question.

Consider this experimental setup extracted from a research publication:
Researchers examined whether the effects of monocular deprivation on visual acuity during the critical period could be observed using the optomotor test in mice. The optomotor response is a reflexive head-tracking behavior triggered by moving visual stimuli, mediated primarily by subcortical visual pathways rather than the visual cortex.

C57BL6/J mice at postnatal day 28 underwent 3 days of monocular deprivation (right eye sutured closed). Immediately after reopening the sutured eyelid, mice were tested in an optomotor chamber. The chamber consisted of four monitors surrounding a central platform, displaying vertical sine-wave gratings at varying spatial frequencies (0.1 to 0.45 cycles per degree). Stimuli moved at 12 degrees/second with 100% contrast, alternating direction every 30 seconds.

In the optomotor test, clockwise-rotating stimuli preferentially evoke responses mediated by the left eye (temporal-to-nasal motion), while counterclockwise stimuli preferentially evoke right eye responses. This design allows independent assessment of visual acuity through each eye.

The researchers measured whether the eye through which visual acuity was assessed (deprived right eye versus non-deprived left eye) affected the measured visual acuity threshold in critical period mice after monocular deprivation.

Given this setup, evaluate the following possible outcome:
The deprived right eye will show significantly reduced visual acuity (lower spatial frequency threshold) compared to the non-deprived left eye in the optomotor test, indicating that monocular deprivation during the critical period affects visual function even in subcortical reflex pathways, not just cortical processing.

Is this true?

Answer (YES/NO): YES